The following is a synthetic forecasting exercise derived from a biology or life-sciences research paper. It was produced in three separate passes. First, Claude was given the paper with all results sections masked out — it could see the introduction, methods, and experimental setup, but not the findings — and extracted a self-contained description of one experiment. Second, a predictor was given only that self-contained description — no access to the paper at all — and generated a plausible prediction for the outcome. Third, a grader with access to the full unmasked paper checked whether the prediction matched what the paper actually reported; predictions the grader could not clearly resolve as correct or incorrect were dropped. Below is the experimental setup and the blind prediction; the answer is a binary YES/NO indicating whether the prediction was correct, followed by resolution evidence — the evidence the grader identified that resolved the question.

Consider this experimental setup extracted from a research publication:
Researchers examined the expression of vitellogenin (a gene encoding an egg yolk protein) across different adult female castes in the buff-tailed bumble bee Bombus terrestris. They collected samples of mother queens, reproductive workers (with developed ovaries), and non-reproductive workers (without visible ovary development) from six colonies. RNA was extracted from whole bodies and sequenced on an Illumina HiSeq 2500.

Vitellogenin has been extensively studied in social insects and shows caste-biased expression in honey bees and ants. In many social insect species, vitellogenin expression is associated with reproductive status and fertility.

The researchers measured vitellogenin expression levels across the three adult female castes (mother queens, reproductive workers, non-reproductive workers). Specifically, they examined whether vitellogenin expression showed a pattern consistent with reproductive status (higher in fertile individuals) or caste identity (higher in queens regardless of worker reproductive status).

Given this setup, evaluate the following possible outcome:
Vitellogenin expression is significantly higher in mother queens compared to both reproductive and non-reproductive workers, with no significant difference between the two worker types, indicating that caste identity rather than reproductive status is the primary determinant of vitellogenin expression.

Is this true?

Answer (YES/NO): NO